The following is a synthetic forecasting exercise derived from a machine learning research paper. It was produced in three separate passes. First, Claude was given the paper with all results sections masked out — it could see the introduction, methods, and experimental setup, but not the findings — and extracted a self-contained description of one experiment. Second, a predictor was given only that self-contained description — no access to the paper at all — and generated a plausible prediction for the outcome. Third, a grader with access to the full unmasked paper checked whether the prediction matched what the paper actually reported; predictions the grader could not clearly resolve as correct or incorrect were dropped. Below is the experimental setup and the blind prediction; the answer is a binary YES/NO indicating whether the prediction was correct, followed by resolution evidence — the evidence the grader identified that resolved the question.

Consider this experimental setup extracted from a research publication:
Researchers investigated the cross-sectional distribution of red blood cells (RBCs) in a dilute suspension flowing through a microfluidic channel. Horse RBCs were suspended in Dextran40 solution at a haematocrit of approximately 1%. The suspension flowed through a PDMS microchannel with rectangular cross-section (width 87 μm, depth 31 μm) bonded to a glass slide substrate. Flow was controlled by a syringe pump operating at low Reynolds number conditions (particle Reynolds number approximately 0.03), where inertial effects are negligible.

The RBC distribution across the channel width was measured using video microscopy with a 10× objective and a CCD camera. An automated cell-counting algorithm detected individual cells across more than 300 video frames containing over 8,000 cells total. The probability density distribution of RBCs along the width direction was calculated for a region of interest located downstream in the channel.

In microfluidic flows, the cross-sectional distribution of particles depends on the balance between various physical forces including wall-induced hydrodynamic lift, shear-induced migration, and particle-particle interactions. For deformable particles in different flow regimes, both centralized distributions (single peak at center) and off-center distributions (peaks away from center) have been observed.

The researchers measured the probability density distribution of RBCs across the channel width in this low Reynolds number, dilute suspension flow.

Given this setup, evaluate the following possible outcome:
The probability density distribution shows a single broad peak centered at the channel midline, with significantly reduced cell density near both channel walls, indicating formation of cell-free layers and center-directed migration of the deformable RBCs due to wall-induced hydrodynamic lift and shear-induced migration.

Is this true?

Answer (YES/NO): NO